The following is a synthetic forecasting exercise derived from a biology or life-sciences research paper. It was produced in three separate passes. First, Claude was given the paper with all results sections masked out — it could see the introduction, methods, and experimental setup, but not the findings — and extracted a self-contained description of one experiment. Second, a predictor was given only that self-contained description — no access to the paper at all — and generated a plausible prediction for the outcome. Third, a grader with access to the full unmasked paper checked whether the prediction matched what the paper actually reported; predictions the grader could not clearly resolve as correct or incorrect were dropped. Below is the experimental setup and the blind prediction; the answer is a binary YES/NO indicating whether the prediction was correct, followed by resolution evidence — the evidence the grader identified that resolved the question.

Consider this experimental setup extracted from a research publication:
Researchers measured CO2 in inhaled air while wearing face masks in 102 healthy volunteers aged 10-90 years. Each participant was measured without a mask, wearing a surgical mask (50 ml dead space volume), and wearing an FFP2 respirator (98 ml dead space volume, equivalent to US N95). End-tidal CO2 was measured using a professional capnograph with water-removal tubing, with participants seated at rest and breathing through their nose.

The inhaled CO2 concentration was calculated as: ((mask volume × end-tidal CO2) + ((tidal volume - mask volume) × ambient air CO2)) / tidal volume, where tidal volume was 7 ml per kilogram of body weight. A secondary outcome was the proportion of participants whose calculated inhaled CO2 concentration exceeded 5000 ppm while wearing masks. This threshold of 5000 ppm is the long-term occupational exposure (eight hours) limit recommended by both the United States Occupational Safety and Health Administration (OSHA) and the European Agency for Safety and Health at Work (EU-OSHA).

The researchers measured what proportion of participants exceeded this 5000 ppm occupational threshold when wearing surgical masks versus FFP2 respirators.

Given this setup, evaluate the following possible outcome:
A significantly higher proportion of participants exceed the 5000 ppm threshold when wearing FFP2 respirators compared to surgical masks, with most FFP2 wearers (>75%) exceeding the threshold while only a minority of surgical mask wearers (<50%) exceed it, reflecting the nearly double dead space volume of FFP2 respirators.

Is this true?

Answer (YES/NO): YES